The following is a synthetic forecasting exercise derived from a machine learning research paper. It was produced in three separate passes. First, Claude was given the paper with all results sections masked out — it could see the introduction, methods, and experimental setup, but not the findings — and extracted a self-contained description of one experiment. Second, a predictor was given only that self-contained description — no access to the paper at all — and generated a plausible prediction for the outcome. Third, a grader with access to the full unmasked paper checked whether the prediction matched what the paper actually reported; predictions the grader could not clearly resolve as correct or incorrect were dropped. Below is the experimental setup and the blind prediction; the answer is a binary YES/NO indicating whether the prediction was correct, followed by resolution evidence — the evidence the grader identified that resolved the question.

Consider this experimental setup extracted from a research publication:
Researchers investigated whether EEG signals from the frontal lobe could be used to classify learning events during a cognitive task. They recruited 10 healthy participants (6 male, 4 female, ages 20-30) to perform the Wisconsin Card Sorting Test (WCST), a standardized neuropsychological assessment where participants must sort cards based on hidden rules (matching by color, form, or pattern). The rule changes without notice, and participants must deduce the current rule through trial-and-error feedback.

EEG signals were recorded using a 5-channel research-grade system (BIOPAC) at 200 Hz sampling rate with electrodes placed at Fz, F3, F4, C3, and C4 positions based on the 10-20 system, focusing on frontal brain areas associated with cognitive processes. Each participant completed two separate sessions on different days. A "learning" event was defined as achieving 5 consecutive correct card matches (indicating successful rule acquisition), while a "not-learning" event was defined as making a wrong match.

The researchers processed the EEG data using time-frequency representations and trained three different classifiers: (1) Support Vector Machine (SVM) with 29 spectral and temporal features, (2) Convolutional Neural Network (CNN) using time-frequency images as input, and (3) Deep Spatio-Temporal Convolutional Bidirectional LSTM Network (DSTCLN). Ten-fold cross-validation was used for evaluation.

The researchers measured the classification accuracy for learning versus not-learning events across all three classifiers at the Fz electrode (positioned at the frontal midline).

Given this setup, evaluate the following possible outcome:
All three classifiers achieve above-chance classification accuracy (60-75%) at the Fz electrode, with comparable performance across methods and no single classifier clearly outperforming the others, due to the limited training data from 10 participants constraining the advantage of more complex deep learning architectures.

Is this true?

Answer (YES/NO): NO